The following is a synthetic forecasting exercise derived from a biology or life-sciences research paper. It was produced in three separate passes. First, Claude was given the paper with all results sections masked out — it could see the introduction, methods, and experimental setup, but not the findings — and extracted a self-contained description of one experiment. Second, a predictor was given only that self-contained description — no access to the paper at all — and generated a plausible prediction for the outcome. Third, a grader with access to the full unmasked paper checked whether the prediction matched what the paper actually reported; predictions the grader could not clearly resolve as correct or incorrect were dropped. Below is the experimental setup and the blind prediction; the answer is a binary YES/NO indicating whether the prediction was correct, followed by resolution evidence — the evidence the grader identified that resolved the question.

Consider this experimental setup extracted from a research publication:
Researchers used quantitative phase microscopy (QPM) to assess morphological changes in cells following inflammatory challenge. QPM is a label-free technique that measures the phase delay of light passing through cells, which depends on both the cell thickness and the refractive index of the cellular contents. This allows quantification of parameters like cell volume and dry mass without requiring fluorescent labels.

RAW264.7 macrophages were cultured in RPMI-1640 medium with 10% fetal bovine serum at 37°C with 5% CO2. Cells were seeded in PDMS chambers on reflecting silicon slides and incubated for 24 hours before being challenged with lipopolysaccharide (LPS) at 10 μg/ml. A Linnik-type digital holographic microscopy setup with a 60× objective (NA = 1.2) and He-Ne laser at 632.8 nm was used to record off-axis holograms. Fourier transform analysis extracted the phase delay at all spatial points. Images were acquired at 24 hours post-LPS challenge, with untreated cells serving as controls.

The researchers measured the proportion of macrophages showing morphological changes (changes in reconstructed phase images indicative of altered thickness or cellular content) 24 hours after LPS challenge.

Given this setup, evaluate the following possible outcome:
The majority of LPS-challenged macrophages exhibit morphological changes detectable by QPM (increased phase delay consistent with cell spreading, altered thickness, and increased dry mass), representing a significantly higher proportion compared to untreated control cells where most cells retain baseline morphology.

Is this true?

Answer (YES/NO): NO